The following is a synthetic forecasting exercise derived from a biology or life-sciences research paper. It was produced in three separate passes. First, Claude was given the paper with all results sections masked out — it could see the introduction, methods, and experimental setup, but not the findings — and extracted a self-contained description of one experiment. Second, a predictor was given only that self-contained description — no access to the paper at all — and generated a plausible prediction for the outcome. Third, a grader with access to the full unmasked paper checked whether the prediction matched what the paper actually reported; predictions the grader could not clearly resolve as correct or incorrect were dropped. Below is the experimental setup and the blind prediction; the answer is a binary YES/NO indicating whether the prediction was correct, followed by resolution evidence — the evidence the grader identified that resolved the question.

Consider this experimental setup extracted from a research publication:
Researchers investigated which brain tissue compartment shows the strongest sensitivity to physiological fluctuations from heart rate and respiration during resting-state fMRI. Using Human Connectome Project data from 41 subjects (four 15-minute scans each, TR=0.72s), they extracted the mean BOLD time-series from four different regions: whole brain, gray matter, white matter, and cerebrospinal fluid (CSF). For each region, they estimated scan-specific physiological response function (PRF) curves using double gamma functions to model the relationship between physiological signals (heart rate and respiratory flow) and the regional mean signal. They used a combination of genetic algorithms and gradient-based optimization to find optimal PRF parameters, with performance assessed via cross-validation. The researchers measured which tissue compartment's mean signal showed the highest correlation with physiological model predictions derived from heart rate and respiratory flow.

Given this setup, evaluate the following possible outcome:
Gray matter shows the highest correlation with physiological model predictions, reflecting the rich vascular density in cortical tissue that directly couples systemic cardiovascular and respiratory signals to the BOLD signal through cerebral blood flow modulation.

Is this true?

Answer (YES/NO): YES